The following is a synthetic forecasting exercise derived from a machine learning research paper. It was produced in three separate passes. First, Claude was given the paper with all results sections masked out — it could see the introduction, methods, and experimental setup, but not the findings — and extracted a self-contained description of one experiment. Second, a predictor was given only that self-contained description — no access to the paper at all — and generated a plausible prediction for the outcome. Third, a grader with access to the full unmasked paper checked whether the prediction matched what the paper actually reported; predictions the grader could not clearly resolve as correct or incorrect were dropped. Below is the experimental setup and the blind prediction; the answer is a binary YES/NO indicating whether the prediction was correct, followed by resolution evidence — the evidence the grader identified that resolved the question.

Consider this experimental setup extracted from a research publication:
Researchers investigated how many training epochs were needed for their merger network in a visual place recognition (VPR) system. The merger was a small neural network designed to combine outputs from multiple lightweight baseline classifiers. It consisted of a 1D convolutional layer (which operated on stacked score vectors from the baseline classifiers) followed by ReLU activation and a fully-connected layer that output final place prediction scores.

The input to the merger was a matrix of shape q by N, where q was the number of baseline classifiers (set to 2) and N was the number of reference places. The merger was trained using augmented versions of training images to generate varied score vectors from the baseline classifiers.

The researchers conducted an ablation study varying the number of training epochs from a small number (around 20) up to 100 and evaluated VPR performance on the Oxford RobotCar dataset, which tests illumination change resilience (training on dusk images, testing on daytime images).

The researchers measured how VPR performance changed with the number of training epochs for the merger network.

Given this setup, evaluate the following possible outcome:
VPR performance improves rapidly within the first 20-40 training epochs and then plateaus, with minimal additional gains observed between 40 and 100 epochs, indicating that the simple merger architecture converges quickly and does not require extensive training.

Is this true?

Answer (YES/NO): NO